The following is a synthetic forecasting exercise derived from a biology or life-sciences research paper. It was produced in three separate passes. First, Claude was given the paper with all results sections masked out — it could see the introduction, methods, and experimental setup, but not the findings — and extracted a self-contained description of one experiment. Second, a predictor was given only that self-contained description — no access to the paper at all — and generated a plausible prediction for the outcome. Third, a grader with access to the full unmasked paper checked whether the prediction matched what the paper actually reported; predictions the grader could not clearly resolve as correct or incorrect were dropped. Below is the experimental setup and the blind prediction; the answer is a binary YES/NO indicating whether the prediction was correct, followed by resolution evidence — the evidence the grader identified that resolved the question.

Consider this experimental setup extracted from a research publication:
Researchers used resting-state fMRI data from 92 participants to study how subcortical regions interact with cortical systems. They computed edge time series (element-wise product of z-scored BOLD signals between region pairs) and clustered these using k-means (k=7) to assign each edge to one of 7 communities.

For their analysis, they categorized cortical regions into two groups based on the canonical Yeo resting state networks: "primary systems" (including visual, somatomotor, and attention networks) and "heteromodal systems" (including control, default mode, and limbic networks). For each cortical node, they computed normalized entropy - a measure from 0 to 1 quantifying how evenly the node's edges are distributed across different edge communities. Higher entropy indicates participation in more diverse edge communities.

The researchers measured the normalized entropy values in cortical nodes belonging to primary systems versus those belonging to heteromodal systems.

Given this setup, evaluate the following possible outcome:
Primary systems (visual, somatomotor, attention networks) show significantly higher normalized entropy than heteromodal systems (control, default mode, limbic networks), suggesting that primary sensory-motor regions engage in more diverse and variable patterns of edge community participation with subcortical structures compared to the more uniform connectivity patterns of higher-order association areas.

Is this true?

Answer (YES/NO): YES